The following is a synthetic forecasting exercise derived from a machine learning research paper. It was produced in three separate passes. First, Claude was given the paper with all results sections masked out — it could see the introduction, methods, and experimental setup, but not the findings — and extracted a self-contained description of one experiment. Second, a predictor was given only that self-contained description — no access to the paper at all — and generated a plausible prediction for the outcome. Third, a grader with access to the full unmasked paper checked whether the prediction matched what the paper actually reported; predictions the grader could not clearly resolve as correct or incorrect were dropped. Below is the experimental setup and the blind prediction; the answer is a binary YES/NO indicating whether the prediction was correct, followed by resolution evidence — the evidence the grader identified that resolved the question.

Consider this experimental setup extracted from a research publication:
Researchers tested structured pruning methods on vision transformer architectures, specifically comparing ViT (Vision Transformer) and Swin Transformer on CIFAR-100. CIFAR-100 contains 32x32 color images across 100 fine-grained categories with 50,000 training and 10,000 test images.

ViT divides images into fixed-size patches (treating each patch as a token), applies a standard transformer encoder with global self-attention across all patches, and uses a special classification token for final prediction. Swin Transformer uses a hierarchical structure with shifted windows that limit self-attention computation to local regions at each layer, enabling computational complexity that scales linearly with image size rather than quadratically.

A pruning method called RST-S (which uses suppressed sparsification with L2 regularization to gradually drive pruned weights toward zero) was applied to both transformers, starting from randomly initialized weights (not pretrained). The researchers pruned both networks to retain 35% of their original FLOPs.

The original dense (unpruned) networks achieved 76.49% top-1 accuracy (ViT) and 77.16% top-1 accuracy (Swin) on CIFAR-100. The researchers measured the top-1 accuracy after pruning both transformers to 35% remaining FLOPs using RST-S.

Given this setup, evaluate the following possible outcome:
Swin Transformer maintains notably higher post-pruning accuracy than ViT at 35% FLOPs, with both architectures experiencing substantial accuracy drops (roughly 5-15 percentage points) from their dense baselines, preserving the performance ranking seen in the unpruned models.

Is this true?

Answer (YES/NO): NO